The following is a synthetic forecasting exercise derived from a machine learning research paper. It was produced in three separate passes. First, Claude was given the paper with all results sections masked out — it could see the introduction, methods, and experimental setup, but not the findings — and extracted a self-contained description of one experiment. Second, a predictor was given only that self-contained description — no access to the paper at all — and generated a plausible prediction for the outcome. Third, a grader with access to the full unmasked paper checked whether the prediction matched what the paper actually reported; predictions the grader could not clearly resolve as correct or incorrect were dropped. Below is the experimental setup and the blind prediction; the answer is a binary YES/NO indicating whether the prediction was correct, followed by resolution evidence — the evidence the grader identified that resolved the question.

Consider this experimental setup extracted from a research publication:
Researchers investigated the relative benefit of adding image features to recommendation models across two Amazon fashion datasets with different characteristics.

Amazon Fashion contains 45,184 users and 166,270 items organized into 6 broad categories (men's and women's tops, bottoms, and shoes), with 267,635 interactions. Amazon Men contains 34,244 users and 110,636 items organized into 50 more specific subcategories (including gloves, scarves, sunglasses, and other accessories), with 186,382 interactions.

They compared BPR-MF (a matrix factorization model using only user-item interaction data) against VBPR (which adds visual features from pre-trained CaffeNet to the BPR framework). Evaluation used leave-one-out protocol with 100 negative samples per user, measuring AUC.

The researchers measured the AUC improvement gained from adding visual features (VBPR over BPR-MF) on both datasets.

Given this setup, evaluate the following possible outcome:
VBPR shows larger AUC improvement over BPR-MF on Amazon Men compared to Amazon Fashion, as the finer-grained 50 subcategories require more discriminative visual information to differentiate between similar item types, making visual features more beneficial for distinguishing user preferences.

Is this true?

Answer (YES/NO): NO